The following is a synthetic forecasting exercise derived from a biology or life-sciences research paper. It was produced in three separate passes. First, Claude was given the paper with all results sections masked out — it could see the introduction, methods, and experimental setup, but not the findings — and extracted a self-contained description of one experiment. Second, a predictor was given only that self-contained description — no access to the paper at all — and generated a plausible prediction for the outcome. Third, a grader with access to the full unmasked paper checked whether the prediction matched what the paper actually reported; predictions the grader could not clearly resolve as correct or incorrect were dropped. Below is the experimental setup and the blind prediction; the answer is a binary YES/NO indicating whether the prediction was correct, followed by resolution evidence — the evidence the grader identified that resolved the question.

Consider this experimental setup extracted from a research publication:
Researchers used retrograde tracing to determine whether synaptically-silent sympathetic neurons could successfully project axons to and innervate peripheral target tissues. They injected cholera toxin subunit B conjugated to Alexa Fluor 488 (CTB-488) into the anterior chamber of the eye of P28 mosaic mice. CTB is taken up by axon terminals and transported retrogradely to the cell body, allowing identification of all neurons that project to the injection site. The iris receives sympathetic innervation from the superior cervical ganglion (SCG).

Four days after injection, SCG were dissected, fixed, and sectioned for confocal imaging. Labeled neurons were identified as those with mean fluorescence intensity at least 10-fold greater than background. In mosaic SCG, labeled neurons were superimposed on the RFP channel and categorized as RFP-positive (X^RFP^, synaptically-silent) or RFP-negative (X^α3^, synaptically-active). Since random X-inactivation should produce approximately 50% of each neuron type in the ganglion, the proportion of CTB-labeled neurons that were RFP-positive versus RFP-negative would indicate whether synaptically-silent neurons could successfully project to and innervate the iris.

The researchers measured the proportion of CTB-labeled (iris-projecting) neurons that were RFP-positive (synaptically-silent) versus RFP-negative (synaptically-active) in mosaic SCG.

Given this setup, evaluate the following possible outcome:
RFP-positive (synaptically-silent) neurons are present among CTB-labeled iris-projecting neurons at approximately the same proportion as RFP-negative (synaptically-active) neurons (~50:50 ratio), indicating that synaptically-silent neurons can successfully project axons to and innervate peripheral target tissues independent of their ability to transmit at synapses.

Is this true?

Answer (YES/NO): YES